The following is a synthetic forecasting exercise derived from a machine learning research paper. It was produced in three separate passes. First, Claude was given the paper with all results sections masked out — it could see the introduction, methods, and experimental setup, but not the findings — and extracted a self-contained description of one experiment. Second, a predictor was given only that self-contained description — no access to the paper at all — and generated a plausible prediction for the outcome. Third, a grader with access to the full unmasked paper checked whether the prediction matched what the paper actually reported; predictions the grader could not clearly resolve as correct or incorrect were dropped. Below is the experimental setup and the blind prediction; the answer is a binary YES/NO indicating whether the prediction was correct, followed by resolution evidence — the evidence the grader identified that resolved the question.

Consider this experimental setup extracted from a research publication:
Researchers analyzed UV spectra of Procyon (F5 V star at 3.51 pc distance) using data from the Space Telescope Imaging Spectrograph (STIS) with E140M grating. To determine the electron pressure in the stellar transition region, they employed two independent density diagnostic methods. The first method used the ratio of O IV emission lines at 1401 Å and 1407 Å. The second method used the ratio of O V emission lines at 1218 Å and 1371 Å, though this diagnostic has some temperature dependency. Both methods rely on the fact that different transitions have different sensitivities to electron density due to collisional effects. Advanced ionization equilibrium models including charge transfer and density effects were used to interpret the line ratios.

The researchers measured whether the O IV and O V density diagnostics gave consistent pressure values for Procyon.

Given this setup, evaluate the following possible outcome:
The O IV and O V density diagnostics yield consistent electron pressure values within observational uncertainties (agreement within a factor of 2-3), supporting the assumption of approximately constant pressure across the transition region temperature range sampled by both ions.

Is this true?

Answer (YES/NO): NO